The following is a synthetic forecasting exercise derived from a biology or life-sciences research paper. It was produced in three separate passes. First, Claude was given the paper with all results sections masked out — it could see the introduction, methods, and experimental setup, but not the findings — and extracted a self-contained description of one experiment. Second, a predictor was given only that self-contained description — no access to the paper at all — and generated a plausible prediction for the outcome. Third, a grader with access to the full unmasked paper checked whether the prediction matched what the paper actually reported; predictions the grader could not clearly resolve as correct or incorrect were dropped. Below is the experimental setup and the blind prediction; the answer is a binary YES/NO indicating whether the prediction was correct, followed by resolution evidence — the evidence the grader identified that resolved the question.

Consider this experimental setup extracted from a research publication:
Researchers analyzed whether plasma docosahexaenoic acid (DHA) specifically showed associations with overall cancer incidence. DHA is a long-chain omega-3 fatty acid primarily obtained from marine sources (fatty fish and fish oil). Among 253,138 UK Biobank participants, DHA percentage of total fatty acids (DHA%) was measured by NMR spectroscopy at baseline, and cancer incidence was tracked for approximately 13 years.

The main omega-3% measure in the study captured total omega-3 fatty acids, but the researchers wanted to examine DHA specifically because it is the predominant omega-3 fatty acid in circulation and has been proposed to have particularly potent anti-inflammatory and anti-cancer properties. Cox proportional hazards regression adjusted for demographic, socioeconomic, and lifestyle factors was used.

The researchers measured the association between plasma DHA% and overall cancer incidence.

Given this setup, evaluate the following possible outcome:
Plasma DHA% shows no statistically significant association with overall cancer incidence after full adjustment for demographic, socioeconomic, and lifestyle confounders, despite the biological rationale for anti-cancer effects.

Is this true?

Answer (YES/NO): NO